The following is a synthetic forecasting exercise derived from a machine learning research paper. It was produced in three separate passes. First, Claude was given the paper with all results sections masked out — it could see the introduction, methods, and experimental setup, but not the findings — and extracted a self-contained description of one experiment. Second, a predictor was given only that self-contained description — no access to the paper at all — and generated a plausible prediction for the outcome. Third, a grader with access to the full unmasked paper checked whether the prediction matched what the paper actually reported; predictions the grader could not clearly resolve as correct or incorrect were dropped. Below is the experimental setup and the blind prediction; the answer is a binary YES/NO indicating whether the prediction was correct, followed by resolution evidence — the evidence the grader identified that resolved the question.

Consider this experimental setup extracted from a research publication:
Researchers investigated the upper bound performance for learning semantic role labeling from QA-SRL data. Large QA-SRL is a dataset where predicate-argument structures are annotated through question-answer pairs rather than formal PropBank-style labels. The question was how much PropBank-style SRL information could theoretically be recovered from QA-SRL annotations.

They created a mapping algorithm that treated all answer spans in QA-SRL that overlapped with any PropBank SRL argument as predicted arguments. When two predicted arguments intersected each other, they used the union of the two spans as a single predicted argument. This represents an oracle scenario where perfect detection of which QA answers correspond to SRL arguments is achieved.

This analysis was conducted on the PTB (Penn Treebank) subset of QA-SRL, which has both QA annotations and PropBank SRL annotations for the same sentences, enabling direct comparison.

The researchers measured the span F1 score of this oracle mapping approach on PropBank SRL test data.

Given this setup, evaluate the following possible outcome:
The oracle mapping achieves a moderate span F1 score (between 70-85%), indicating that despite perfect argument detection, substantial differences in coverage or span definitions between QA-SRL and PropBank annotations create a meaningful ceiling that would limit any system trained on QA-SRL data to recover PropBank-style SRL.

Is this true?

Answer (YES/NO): NO